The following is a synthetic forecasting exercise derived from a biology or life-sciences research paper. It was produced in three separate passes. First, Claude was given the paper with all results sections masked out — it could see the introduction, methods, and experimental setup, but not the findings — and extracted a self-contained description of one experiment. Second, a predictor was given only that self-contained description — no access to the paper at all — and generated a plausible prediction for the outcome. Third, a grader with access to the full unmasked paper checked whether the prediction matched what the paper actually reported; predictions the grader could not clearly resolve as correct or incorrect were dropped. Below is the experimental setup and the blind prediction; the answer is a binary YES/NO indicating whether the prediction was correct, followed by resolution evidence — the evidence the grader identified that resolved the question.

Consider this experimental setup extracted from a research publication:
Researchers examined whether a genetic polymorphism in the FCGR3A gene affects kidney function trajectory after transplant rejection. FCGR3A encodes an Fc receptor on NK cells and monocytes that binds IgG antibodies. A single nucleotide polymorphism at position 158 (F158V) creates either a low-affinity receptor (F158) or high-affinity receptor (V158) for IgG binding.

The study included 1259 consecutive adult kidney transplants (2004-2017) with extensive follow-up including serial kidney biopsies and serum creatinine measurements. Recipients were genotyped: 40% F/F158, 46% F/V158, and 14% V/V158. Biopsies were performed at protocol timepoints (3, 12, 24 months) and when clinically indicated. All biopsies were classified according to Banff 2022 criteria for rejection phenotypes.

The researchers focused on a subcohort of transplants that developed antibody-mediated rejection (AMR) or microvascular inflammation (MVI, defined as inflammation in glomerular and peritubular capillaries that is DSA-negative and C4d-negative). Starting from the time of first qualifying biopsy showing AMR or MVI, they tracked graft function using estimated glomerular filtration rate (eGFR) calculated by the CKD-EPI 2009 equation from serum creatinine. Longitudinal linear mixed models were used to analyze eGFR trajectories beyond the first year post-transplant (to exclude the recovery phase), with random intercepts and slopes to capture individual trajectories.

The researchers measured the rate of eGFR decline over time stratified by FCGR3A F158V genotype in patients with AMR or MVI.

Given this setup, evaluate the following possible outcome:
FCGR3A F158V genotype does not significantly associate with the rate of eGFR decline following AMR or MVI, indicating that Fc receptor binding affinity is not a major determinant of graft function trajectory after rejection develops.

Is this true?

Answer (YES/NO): NO